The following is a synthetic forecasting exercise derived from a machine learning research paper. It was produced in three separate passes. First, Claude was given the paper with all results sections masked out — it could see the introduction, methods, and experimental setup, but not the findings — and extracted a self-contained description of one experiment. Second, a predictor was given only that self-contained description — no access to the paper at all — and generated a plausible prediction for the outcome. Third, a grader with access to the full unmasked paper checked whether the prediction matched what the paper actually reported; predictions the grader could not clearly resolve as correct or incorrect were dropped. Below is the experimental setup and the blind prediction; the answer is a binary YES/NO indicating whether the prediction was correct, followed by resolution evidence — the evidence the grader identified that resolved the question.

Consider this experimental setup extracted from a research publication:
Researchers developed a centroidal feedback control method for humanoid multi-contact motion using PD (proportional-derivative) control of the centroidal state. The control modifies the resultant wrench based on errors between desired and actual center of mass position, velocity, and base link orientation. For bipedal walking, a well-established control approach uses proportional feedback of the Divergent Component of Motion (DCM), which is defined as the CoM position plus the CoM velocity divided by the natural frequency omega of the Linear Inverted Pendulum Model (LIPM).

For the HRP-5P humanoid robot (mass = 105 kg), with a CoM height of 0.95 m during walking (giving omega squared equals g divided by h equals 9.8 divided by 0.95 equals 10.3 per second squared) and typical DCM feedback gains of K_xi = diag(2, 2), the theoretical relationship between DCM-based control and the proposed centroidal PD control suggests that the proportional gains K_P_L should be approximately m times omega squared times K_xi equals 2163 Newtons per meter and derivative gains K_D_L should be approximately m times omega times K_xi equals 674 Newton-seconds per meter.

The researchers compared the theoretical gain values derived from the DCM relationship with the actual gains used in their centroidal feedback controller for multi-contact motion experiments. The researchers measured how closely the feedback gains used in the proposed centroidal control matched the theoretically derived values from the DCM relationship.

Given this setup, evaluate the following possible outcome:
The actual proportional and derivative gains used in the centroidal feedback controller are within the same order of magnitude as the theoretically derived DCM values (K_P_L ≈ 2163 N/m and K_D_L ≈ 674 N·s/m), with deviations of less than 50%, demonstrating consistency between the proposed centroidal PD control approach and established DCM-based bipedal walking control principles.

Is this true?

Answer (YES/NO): YES